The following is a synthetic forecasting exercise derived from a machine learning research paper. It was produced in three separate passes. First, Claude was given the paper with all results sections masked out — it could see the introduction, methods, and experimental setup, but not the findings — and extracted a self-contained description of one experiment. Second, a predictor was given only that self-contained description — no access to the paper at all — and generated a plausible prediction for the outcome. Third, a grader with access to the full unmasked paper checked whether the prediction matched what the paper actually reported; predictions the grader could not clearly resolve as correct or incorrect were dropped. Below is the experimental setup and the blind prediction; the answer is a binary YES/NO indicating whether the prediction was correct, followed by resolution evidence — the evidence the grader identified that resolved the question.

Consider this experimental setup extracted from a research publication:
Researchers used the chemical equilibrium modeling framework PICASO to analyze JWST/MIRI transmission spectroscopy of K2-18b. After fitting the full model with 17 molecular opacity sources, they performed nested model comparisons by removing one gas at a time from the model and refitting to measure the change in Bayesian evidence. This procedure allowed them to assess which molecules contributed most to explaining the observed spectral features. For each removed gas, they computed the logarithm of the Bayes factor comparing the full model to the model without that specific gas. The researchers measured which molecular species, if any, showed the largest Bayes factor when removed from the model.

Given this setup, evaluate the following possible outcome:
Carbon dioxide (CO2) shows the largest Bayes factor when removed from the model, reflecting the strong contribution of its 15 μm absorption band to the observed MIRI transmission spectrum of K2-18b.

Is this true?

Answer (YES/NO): NO